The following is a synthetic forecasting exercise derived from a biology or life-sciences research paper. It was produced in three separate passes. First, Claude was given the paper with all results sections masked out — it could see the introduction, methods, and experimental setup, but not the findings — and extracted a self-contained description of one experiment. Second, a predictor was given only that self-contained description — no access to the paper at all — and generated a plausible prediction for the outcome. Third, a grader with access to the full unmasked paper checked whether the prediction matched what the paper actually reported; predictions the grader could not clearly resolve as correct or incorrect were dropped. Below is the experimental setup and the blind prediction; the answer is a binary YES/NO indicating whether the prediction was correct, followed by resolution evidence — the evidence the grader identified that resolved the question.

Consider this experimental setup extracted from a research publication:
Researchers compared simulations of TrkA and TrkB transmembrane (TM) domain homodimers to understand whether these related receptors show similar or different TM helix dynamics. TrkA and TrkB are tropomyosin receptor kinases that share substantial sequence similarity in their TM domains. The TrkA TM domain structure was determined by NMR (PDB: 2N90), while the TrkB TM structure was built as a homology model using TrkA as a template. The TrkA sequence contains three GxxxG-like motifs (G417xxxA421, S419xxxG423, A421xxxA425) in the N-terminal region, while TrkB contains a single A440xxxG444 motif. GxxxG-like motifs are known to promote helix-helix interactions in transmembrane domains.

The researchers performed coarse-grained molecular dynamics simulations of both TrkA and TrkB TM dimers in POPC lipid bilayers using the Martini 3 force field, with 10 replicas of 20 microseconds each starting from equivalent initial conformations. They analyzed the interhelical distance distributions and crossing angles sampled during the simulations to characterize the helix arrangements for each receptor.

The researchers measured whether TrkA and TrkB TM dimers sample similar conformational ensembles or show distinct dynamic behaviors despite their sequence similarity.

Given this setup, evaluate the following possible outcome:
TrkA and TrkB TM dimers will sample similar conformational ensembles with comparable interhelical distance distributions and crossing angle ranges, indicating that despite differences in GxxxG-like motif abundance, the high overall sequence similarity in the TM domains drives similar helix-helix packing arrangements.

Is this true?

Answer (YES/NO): NO